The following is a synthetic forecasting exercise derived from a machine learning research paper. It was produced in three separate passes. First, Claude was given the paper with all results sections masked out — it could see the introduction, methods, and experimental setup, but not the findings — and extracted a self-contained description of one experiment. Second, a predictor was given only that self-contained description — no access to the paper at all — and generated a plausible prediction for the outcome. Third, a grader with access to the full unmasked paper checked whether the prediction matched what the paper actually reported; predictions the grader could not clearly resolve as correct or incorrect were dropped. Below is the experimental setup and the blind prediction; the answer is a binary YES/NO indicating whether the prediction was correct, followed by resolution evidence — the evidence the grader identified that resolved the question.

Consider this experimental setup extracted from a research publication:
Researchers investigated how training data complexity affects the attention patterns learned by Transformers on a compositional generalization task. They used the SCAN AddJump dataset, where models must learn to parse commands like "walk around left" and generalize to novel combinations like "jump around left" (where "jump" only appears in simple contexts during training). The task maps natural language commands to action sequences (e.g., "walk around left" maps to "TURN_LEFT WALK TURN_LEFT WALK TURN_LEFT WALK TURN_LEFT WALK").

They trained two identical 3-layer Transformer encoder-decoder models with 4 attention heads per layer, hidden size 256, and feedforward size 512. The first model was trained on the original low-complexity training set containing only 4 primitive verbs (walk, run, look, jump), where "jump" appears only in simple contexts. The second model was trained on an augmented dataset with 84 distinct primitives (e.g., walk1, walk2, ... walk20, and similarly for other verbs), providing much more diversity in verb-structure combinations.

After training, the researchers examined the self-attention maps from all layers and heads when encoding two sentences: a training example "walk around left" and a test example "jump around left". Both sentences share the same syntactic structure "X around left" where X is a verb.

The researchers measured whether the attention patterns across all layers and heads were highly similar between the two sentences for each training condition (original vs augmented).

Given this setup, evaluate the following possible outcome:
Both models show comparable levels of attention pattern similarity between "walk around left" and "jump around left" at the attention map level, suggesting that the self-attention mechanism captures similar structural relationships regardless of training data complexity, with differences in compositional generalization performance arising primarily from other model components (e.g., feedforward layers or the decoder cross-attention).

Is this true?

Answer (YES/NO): NO